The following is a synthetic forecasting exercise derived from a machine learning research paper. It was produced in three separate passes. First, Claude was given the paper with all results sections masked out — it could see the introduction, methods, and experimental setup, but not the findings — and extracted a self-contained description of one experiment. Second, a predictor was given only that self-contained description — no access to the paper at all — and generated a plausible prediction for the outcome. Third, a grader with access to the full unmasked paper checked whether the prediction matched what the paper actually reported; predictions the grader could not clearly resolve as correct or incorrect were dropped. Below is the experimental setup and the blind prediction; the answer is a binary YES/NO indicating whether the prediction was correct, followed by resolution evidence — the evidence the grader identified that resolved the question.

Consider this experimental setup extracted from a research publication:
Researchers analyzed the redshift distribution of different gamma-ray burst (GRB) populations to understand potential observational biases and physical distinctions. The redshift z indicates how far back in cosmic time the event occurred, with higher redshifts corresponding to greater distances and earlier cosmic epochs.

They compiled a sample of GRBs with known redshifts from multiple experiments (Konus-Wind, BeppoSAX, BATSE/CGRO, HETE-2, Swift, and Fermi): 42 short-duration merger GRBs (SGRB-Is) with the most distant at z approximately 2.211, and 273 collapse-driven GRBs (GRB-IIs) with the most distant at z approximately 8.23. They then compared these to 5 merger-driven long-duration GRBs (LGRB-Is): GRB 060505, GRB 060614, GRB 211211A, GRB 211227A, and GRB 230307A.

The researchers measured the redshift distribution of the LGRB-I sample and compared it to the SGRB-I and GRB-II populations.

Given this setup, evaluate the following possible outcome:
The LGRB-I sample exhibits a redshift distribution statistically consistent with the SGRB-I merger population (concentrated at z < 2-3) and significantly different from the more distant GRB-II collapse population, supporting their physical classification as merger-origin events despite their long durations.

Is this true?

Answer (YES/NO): NO